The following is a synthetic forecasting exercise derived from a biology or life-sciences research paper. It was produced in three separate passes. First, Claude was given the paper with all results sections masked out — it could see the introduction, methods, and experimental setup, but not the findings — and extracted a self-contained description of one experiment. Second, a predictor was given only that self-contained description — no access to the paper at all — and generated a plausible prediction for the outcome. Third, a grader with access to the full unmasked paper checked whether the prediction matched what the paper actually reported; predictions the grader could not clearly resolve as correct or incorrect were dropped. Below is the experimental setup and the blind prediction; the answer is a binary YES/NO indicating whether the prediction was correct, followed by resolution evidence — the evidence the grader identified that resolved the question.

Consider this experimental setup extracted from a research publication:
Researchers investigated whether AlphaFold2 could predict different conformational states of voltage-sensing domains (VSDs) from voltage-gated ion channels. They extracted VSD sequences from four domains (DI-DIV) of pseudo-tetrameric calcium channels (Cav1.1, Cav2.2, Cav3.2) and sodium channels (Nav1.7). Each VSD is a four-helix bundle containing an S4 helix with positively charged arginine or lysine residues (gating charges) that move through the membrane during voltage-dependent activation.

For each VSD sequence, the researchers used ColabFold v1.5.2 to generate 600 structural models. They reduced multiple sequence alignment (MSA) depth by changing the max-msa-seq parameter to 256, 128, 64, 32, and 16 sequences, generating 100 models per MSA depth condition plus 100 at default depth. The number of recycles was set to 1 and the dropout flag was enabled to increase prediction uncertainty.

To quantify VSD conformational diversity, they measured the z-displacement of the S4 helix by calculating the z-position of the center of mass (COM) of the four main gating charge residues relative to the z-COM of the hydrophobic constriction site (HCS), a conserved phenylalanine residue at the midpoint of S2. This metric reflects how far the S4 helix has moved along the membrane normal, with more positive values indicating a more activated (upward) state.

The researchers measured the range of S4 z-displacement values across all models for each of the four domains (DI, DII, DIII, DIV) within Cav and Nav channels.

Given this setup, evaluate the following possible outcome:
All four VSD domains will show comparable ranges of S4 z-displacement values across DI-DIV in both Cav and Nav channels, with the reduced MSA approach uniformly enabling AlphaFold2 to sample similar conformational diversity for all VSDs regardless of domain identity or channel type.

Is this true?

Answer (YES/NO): NO